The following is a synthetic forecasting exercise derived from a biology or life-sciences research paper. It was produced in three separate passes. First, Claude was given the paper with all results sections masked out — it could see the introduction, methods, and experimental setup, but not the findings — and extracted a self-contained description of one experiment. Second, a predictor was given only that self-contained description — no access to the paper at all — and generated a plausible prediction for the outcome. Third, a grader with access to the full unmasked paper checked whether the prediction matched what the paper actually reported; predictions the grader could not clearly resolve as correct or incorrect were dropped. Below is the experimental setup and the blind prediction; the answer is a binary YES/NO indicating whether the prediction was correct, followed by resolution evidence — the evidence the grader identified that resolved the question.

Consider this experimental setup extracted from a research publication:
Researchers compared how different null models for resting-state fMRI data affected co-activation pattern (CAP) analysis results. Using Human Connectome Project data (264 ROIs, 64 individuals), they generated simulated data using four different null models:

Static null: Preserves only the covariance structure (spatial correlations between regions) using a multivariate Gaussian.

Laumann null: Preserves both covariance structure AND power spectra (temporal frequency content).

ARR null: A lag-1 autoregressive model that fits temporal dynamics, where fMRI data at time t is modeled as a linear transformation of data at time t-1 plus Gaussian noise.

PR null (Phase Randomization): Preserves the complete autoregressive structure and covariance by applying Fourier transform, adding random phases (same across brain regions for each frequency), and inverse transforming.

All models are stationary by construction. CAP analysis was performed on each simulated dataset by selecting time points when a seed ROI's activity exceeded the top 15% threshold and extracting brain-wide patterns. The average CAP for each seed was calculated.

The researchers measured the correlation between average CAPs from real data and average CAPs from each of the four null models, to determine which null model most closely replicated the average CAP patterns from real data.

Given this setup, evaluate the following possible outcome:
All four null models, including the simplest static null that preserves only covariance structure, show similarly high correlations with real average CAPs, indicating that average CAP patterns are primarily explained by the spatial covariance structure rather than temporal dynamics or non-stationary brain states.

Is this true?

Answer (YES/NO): YES